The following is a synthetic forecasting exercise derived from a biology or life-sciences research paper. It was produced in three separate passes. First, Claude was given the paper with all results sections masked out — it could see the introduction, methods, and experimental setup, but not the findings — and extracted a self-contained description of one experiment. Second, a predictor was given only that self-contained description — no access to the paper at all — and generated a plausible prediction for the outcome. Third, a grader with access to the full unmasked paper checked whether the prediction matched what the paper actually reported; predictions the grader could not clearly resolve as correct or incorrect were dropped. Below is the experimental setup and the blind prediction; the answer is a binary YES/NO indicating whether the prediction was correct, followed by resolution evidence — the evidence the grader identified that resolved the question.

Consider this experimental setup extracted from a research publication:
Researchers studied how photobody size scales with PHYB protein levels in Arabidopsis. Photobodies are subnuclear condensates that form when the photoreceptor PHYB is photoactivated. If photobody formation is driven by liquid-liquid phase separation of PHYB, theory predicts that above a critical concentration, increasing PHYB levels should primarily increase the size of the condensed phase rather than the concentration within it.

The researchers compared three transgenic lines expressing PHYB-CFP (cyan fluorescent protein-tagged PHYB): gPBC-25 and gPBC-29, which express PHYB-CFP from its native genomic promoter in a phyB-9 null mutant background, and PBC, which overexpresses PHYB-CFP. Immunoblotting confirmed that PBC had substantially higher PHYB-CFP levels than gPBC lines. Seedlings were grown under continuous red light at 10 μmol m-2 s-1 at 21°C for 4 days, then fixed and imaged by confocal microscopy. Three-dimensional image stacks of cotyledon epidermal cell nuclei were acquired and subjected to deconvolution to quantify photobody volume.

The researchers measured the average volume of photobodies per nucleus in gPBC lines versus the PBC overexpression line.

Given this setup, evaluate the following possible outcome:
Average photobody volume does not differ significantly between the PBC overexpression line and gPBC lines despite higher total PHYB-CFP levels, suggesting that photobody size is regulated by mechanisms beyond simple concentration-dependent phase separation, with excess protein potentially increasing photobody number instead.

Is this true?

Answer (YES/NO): NO